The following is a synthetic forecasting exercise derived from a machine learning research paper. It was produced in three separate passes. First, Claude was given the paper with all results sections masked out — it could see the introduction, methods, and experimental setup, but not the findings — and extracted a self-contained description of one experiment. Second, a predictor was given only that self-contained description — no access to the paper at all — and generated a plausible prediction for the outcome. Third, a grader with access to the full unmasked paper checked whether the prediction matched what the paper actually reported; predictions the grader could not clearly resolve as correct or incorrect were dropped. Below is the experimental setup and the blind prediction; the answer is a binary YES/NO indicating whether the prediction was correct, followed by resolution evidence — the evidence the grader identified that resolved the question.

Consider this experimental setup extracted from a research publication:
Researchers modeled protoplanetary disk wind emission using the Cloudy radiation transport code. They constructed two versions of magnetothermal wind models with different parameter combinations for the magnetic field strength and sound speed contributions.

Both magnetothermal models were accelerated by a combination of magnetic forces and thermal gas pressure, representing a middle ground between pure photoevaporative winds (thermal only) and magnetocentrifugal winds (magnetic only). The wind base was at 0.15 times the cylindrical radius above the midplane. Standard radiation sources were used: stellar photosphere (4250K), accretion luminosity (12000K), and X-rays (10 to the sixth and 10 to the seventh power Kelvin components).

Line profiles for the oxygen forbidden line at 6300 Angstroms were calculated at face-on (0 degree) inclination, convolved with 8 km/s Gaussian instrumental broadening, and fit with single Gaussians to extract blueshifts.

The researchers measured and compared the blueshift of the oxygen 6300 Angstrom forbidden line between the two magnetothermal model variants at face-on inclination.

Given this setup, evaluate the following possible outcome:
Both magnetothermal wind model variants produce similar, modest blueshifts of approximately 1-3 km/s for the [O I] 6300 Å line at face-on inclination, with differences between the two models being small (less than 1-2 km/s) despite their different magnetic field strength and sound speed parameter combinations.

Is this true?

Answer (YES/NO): NO